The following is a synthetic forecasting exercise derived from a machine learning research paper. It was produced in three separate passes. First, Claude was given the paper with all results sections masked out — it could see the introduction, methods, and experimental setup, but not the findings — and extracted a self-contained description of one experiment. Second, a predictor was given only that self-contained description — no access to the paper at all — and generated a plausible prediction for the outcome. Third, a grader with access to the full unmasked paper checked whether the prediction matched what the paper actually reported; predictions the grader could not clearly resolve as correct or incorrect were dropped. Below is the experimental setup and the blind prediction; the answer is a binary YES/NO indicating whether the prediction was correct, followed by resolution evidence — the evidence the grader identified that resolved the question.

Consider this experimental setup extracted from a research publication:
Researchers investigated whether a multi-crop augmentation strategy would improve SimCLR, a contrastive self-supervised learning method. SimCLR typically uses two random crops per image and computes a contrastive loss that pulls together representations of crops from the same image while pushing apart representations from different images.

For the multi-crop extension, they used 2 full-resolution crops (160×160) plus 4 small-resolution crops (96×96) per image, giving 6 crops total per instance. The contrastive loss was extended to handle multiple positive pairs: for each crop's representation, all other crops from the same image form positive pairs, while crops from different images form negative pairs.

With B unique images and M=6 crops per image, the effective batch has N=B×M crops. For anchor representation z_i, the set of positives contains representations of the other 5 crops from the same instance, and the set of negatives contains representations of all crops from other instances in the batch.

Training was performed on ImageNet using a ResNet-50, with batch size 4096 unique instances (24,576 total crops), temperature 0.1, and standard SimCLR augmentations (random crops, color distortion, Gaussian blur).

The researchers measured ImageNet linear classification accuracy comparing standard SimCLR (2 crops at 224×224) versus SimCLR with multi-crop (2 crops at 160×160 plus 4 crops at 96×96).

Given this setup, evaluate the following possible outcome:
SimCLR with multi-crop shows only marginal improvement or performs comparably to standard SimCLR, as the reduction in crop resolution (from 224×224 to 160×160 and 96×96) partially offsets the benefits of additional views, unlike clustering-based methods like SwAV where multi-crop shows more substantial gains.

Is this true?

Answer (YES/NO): NO